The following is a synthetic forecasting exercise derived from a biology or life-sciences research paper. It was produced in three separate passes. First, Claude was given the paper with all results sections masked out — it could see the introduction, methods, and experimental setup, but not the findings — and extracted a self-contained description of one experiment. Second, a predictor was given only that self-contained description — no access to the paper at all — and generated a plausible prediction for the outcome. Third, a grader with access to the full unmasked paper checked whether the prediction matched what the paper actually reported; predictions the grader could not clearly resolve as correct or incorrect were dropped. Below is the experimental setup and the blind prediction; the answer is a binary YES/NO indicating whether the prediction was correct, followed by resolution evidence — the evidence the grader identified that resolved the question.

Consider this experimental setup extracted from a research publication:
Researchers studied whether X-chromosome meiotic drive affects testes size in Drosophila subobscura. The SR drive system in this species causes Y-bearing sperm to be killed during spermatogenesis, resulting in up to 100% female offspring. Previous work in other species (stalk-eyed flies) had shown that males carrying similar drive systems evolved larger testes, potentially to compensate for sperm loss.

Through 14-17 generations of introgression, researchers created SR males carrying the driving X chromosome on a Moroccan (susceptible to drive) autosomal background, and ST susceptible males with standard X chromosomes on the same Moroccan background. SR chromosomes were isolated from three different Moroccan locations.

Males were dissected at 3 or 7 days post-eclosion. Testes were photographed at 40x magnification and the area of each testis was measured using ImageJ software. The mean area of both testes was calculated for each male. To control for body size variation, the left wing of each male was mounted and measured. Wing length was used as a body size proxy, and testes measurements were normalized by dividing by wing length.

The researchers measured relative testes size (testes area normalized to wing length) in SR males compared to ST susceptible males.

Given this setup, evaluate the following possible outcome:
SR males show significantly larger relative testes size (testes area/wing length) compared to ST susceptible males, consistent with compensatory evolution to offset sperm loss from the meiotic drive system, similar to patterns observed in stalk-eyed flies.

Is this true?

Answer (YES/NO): NO